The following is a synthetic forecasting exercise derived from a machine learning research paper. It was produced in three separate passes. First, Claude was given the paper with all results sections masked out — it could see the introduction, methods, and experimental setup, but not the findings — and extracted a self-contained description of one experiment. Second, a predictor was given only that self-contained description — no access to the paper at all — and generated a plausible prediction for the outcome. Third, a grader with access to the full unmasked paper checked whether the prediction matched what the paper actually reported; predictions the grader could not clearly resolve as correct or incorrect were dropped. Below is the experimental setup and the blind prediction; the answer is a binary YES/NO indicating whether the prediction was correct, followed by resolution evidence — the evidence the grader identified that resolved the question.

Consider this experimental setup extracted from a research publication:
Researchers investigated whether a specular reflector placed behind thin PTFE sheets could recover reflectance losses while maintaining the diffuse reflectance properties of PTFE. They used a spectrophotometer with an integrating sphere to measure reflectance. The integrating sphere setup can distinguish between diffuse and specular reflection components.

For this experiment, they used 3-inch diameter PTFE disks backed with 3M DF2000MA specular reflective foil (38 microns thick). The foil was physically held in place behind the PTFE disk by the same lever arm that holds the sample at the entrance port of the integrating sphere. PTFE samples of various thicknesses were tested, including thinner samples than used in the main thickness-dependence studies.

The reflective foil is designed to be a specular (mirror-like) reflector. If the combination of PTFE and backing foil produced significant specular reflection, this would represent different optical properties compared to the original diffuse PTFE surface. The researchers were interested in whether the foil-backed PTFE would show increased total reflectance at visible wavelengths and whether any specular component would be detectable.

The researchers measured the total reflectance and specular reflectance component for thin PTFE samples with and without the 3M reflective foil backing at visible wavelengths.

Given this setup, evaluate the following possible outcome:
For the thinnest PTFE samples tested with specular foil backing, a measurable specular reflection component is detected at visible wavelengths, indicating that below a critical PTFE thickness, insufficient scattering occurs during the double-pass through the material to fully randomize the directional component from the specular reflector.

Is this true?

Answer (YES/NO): NO